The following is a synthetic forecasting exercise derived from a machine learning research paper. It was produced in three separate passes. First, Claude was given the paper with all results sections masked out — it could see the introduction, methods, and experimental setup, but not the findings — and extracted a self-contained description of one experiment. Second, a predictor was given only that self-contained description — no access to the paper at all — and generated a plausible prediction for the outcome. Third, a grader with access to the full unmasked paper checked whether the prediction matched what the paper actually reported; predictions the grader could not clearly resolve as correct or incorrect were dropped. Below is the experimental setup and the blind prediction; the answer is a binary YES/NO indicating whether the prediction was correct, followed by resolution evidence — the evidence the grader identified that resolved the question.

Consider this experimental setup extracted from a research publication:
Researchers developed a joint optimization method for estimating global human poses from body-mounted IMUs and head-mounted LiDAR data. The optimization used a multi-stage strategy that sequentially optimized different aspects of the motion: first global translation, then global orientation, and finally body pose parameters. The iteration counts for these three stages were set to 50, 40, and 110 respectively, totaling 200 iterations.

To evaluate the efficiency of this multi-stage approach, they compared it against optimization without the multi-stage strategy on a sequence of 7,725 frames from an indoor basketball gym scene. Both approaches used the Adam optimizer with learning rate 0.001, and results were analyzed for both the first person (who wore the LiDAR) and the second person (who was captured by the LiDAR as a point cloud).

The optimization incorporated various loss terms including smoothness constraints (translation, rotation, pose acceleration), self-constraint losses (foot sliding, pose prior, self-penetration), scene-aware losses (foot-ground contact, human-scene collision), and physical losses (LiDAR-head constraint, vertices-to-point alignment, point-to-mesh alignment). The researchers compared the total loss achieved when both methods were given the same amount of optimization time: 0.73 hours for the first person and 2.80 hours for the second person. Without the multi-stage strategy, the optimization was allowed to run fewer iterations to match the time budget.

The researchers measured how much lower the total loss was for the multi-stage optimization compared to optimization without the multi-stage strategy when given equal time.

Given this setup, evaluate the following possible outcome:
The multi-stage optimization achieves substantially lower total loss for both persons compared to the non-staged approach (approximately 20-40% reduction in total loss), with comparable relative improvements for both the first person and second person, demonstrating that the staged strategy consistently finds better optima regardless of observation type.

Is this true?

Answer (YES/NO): NO